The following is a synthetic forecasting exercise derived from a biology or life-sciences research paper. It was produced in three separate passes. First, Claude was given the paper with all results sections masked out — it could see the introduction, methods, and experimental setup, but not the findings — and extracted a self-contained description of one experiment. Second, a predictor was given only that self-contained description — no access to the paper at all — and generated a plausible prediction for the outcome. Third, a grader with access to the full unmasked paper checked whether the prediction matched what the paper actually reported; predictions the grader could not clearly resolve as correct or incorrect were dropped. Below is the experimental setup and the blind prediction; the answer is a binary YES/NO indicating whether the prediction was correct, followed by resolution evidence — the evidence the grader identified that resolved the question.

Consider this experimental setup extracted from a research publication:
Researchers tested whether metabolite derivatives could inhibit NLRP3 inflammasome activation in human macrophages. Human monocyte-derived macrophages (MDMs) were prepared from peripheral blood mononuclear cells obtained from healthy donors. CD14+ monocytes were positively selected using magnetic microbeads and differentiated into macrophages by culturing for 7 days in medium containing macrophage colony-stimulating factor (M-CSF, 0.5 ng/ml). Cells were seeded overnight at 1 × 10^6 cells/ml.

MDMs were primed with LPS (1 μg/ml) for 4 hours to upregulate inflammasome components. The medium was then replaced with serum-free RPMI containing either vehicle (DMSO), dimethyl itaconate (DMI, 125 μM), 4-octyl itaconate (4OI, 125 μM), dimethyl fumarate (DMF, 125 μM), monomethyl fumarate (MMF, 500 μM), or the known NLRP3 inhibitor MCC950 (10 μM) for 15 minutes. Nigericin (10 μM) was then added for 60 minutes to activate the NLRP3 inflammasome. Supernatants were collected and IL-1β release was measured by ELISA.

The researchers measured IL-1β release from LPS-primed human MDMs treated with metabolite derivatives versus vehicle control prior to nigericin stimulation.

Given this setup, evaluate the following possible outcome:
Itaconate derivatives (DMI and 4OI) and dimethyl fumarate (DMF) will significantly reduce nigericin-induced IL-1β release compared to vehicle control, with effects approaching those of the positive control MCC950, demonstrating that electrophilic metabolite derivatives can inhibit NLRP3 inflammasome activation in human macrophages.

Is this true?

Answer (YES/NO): NO